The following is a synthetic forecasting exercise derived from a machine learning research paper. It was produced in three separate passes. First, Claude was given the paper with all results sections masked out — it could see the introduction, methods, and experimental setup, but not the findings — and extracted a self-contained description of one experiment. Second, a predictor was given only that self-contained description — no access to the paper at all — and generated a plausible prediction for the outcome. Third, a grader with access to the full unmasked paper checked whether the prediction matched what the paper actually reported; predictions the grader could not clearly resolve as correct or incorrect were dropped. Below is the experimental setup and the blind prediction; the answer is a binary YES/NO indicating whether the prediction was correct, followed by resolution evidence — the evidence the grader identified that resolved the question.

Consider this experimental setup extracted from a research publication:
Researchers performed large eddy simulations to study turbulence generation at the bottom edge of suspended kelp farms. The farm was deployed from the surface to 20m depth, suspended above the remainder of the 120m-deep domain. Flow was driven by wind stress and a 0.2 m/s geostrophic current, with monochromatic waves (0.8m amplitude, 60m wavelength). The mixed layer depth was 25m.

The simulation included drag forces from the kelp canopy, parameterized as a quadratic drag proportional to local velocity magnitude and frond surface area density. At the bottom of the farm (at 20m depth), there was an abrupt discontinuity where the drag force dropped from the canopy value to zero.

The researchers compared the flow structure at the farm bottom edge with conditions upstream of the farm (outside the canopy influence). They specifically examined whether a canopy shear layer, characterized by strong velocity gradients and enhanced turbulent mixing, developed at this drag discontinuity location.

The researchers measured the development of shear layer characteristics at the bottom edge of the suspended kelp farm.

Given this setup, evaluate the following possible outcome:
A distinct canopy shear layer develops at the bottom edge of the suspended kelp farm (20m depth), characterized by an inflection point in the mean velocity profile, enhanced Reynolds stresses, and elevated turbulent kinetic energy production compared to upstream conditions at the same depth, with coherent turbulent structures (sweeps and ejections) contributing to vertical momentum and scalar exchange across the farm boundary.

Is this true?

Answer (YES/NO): YES